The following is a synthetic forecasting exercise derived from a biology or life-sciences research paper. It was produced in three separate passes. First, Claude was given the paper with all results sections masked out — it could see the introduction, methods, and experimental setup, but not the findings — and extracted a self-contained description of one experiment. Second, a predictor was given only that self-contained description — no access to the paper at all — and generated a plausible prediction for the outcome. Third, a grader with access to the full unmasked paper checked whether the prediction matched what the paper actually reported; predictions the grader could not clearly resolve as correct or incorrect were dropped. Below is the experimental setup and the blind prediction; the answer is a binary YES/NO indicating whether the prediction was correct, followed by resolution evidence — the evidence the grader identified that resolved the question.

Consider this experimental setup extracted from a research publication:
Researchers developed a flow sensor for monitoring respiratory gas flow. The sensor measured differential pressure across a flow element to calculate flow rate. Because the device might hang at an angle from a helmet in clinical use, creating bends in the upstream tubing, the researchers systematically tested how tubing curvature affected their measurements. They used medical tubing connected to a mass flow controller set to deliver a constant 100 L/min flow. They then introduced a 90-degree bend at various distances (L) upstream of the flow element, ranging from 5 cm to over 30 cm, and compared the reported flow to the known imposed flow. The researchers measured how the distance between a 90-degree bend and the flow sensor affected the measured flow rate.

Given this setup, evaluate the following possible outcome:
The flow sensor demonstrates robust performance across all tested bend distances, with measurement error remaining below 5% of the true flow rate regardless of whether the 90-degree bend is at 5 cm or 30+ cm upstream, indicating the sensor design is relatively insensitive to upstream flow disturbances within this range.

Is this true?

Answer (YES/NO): NO